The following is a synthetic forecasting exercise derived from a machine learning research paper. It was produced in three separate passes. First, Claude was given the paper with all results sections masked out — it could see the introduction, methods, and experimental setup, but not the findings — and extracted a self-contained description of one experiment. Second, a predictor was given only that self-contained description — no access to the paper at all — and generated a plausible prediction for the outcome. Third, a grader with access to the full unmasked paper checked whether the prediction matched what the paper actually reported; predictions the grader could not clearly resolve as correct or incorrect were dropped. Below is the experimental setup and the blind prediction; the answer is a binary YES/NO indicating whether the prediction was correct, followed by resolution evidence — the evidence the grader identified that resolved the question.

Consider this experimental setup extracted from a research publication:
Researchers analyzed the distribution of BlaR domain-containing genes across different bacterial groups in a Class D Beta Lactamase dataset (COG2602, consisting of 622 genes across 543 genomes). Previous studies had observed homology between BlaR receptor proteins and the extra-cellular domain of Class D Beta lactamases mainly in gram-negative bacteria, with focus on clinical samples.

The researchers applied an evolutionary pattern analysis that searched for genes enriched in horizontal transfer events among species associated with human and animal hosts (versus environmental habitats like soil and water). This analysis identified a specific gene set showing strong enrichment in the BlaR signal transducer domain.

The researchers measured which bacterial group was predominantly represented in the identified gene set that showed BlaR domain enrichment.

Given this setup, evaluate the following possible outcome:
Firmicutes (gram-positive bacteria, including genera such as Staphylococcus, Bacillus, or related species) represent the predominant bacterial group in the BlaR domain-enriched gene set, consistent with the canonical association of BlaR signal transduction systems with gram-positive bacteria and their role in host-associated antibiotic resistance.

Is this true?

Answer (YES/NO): YES